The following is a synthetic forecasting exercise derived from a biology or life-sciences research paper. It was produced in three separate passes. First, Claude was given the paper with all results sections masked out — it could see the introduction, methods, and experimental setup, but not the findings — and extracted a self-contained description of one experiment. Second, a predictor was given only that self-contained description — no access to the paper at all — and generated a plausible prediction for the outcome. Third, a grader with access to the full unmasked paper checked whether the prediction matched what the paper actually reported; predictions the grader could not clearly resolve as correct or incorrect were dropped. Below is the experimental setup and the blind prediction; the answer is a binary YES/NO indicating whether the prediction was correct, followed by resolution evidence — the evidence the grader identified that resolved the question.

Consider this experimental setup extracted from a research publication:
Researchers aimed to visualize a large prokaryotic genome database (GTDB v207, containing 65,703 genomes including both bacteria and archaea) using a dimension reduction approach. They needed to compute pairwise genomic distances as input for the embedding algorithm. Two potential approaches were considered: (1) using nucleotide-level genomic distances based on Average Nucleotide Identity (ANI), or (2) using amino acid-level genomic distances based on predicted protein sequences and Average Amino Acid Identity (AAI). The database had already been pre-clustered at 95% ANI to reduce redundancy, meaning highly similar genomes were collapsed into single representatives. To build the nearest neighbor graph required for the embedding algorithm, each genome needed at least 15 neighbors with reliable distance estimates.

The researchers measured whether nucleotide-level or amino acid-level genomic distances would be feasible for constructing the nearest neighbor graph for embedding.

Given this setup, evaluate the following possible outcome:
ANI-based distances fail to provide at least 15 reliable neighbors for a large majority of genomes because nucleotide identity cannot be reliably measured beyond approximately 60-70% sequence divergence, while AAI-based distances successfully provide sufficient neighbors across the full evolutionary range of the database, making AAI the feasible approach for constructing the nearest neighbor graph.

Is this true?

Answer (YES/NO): YES